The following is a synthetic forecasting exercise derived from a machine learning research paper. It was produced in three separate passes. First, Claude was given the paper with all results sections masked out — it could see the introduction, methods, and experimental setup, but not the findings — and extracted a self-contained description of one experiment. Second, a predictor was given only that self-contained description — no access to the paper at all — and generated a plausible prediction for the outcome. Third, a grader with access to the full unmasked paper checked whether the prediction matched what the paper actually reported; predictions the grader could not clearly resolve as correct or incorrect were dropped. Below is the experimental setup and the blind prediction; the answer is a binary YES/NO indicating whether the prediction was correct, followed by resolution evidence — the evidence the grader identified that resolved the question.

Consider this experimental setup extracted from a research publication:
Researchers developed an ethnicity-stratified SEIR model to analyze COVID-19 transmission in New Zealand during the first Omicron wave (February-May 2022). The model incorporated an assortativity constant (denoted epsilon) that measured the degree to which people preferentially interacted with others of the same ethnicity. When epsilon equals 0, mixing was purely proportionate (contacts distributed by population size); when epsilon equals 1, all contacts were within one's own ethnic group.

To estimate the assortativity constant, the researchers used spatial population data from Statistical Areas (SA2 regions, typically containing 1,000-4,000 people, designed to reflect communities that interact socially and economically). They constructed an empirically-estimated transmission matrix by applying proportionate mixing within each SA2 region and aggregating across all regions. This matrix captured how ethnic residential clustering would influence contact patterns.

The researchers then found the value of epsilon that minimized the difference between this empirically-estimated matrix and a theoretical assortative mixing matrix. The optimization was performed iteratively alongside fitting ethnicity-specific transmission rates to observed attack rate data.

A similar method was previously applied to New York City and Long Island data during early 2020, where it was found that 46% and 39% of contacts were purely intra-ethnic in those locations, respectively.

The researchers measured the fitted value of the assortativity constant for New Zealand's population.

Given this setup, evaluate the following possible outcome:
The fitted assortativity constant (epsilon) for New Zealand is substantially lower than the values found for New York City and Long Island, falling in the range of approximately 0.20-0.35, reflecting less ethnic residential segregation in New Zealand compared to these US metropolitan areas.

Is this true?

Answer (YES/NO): NO